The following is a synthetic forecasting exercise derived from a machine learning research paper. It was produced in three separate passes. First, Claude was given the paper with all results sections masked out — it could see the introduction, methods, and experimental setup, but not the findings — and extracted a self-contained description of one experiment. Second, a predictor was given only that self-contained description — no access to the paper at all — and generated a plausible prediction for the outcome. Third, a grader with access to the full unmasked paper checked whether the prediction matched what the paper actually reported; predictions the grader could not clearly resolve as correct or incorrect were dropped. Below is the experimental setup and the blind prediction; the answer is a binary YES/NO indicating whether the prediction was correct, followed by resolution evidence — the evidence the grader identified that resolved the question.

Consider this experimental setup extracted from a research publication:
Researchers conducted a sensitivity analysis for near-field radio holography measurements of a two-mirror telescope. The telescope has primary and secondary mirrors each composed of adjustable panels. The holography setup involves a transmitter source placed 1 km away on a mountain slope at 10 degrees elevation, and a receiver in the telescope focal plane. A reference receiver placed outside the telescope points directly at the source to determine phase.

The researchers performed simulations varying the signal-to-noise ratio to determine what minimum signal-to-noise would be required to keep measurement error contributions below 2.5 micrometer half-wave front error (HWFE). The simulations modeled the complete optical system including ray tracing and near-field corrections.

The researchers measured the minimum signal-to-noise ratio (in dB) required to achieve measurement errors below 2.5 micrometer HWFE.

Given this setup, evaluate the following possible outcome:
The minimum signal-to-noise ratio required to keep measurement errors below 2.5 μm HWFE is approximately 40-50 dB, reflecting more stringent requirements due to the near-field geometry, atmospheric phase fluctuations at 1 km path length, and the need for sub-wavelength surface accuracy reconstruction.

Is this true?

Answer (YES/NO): NO